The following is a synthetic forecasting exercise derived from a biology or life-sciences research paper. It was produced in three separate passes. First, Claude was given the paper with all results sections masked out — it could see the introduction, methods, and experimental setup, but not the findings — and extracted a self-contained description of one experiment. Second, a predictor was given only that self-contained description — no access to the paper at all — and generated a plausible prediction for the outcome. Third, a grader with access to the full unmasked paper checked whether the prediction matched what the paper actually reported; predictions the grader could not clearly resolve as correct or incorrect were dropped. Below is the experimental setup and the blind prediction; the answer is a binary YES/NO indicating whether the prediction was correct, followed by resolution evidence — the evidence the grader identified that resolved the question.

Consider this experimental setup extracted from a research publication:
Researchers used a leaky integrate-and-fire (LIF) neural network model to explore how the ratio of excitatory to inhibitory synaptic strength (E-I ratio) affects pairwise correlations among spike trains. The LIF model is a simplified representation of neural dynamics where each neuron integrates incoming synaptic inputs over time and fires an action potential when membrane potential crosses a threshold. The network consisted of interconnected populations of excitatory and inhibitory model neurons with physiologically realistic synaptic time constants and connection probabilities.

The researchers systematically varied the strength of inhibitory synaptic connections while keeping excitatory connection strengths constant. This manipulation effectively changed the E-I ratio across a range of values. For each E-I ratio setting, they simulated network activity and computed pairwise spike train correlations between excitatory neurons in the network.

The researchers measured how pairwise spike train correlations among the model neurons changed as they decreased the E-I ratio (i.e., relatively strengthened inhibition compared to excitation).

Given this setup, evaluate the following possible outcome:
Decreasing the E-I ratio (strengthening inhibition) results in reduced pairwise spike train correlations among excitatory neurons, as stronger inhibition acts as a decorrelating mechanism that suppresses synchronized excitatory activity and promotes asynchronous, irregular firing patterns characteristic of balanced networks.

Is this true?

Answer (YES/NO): YES